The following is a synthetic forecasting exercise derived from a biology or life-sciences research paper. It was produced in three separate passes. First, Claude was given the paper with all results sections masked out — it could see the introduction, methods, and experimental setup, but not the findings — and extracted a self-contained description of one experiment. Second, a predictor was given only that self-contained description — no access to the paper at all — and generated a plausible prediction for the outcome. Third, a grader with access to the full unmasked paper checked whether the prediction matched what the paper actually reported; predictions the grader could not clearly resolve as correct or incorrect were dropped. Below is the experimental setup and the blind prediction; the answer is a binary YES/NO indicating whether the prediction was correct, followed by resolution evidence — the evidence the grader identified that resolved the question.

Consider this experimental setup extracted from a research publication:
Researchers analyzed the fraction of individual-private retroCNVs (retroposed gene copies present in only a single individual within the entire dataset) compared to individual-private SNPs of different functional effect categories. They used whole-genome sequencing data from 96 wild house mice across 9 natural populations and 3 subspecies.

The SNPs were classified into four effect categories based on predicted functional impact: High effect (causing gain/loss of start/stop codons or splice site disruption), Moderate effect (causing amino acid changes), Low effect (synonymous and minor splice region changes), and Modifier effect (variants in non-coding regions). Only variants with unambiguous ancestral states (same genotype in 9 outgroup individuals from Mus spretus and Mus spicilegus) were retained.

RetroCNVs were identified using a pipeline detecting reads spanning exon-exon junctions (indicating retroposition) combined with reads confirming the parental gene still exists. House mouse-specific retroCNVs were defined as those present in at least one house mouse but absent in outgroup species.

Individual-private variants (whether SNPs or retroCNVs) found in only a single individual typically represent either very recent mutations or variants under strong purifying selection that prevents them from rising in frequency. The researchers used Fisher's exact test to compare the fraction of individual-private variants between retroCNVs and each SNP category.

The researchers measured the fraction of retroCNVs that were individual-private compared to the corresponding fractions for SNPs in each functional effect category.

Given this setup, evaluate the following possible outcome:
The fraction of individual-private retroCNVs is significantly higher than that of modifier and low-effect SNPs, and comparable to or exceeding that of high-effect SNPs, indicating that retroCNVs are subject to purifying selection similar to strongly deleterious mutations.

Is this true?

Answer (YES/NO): YES